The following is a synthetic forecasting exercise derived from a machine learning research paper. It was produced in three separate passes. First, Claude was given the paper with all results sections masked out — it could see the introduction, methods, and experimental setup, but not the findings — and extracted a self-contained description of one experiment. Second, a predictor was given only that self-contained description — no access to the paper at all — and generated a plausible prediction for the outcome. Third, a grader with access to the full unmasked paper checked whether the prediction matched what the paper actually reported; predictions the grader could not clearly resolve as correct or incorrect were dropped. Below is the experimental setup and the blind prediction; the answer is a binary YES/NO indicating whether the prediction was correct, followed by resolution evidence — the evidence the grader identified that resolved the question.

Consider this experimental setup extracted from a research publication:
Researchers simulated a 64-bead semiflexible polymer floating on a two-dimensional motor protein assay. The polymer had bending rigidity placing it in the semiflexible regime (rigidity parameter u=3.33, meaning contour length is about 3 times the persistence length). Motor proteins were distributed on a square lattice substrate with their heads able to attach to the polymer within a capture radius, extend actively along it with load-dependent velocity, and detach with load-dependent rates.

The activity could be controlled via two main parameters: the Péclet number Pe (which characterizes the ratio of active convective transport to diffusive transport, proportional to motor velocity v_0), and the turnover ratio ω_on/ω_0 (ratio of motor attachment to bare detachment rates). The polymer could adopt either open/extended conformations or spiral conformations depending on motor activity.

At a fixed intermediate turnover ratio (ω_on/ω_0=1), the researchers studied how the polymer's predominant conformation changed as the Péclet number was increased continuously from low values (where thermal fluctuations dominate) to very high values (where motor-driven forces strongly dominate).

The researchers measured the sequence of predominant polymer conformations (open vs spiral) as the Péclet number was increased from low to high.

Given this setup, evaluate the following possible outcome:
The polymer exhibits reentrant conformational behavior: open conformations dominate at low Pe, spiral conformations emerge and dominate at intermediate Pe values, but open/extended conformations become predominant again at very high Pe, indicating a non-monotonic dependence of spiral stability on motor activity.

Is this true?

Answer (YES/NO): YES